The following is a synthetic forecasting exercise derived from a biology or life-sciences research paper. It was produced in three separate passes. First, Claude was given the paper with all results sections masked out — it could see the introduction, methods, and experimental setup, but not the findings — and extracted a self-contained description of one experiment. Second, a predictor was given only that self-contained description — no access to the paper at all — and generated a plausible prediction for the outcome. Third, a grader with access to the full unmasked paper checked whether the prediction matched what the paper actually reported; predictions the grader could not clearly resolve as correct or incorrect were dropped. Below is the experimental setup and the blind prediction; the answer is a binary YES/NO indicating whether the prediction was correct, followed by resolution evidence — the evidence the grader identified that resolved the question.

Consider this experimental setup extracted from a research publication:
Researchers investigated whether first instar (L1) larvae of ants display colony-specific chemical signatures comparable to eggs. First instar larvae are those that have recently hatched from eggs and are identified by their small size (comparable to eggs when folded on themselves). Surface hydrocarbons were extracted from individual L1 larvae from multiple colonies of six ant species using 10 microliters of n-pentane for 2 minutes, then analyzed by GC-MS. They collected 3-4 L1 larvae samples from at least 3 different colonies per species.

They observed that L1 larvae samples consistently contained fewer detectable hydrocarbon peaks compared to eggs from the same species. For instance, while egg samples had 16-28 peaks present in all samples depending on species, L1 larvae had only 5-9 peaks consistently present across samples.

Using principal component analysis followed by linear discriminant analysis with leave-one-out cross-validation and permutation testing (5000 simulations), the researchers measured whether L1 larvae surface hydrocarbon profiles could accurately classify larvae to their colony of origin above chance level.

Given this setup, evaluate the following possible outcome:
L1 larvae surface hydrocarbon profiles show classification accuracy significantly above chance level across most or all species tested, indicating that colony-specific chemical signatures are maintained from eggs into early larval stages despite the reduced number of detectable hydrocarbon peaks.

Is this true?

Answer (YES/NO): YES